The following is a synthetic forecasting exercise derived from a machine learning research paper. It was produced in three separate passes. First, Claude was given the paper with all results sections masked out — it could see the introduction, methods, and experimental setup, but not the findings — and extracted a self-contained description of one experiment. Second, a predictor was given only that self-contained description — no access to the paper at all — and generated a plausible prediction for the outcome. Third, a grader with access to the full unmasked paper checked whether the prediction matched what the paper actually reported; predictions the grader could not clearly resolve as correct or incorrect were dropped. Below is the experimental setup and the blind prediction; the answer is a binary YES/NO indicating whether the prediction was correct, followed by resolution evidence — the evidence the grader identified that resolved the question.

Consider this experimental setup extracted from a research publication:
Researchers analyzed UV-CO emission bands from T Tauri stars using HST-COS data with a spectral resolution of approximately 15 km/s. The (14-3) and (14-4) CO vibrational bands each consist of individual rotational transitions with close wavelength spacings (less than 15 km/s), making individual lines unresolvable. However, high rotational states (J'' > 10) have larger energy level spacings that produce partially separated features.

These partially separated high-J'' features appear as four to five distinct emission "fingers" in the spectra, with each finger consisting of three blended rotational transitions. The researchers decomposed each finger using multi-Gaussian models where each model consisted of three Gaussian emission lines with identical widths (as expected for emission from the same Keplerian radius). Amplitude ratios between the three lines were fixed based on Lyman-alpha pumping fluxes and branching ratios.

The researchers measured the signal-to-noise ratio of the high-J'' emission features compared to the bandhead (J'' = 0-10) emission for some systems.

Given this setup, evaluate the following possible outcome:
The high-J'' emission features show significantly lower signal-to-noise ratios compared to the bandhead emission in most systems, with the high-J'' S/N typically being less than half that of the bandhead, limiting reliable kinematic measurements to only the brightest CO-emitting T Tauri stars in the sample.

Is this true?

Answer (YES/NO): NO